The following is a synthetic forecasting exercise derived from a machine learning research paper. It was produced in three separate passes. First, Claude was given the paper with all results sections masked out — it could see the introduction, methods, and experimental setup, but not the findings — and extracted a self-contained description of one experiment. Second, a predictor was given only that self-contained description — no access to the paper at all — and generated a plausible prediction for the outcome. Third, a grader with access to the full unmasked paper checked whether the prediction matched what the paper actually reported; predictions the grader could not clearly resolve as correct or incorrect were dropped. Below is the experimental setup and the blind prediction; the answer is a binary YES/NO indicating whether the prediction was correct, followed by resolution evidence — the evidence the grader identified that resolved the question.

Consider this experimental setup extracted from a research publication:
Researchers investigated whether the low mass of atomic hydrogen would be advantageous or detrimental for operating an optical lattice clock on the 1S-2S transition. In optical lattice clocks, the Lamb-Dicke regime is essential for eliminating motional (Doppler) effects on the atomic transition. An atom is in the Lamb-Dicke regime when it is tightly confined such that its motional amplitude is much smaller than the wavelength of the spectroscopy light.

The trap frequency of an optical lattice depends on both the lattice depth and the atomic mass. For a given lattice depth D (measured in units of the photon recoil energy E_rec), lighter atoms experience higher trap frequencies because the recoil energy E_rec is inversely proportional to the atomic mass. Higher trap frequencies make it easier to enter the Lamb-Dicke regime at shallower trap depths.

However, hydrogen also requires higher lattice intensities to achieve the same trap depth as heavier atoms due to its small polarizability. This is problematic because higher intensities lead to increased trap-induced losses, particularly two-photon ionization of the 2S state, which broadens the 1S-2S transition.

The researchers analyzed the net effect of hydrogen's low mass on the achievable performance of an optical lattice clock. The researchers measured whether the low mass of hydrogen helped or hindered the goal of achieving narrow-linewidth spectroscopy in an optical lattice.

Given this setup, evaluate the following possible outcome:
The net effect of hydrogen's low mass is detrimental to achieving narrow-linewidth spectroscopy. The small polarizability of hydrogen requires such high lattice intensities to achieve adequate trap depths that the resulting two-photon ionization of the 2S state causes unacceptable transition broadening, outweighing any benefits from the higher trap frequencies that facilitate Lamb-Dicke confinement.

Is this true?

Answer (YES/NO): NO